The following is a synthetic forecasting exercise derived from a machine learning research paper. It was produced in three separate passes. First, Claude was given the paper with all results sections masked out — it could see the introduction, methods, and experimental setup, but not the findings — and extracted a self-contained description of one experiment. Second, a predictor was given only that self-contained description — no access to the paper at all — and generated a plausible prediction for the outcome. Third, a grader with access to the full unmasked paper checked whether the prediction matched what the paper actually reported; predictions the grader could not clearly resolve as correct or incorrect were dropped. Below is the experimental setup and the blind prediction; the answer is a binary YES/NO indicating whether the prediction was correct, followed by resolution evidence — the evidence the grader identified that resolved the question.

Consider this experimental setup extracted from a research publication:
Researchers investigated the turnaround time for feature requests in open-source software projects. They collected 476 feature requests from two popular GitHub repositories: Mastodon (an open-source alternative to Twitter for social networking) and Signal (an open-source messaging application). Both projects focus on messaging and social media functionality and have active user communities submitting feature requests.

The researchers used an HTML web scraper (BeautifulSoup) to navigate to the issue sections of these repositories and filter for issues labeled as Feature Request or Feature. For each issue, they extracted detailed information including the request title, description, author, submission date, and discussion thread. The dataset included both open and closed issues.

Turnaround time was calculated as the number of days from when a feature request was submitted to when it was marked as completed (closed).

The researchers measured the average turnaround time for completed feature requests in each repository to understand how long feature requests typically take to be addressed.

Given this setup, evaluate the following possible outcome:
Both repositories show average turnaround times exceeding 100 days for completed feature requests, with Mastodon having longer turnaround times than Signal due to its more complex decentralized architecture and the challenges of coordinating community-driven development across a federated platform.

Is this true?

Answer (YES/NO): NO